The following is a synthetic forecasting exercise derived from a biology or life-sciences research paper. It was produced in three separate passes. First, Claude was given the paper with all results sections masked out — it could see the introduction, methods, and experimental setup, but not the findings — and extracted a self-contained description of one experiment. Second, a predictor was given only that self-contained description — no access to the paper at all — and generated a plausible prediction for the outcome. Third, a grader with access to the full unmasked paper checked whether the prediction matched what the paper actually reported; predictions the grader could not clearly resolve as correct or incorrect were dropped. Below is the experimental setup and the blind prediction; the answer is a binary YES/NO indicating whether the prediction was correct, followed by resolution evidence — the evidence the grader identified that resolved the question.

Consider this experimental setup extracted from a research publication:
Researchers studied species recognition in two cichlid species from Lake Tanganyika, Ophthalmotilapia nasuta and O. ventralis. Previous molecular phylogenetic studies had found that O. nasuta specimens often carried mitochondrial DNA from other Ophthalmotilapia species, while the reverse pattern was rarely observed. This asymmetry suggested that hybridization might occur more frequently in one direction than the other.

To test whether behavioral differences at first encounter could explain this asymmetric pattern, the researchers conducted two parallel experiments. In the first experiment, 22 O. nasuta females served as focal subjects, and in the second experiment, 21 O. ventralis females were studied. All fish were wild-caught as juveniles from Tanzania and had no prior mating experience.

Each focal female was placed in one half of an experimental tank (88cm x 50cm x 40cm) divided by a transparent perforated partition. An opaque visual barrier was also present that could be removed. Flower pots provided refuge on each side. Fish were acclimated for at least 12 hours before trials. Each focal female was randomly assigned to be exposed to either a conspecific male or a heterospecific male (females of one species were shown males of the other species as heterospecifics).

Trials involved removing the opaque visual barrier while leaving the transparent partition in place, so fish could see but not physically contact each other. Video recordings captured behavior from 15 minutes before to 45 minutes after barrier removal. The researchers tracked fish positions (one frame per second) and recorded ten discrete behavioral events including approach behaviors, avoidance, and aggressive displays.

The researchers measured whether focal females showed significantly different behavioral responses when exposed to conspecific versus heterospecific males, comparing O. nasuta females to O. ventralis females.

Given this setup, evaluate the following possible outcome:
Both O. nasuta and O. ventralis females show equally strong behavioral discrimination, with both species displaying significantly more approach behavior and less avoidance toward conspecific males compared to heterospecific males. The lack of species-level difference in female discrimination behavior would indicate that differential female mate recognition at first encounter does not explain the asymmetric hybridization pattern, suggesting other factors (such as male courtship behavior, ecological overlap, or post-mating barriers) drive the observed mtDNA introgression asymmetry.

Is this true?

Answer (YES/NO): NO